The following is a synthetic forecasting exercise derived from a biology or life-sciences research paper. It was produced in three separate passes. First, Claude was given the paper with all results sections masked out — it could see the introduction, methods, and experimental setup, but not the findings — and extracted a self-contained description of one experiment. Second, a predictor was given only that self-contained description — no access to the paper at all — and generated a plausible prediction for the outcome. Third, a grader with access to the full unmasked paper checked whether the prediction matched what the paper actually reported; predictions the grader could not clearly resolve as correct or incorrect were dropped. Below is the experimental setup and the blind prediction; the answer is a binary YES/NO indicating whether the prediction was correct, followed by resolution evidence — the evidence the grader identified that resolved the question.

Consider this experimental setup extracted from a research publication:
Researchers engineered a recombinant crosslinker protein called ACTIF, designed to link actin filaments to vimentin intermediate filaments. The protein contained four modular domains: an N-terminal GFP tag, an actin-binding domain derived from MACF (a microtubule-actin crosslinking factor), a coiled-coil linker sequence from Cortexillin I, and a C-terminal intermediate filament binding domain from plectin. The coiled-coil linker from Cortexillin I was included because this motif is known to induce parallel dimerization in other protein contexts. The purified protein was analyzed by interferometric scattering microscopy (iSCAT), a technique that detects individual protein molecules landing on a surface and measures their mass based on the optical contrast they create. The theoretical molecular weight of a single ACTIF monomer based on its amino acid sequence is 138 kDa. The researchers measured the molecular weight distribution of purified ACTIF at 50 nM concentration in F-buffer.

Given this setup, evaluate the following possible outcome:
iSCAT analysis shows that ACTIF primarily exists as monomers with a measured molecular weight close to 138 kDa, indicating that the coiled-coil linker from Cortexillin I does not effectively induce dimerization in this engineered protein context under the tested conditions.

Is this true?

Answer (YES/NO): NO